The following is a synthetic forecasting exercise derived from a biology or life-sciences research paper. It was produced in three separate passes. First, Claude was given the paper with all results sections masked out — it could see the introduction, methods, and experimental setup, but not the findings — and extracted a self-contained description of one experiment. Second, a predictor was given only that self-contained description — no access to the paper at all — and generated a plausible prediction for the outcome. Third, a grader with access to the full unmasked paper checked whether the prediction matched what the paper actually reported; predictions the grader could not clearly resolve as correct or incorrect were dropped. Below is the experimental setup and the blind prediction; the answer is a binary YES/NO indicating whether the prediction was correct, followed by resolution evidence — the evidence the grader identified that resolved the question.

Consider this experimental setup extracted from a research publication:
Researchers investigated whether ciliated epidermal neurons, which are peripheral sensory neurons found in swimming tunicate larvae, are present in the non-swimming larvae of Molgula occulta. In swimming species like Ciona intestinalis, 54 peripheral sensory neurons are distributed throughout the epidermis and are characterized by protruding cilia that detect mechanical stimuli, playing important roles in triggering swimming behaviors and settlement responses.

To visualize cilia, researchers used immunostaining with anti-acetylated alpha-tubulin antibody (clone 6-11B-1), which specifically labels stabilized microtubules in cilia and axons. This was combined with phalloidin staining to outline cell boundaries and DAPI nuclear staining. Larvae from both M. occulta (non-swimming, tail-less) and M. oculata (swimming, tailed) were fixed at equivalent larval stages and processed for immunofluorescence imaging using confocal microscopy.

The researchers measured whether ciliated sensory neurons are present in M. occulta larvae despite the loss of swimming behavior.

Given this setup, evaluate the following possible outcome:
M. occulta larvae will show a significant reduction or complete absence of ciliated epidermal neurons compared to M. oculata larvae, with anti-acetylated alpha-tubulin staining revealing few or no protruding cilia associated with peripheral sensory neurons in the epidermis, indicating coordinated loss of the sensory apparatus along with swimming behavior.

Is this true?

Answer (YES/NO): YES